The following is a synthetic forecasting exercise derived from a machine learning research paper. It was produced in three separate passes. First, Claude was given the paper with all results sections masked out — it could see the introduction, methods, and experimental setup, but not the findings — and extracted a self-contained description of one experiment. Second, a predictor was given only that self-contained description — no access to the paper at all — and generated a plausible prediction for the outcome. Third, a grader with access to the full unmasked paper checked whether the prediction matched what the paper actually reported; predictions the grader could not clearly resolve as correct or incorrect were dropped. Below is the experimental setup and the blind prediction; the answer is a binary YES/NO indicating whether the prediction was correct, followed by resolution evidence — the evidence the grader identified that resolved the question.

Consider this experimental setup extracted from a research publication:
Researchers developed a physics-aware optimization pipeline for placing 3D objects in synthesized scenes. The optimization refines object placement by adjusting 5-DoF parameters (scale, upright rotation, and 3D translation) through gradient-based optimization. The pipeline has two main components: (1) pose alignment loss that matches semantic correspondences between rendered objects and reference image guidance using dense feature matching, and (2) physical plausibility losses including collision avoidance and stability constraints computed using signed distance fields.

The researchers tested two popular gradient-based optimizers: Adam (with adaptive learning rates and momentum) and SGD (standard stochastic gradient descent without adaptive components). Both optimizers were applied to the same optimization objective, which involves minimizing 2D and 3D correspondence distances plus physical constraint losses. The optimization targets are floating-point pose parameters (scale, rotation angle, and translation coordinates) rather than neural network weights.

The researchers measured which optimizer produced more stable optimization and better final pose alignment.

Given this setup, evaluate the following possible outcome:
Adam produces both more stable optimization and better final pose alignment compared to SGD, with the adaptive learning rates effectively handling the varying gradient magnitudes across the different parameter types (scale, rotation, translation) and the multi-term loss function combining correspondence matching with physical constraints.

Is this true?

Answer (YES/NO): NO